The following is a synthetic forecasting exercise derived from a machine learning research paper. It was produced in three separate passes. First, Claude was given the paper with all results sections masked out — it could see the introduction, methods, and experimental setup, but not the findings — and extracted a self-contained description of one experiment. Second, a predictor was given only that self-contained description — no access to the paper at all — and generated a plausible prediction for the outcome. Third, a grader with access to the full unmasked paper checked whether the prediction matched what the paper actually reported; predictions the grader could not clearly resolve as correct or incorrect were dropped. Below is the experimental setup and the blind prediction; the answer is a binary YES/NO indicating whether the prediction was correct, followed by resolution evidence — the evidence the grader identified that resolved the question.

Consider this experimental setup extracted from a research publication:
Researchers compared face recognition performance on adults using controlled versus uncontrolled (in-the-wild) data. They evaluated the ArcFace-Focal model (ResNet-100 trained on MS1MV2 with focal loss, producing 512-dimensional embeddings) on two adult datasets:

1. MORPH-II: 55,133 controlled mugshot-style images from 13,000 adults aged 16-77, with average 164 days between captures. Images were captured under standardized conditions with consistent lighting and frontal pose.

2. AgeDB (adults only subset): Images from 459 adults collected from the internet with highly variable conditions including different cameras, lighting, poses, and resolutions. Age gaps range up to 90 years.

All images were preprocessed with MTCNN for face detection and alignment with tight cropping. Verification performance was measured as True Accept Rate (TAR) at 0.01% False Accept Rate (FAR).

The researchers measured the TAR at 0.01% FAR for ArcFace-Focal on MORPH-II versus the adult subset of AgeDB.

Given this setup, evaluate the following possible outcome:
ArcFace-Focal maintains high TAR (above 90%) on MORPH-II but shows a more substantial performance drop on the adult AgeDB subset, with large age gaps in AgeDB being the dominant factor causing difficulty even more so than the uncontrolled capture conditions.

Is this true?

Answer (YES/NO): NO